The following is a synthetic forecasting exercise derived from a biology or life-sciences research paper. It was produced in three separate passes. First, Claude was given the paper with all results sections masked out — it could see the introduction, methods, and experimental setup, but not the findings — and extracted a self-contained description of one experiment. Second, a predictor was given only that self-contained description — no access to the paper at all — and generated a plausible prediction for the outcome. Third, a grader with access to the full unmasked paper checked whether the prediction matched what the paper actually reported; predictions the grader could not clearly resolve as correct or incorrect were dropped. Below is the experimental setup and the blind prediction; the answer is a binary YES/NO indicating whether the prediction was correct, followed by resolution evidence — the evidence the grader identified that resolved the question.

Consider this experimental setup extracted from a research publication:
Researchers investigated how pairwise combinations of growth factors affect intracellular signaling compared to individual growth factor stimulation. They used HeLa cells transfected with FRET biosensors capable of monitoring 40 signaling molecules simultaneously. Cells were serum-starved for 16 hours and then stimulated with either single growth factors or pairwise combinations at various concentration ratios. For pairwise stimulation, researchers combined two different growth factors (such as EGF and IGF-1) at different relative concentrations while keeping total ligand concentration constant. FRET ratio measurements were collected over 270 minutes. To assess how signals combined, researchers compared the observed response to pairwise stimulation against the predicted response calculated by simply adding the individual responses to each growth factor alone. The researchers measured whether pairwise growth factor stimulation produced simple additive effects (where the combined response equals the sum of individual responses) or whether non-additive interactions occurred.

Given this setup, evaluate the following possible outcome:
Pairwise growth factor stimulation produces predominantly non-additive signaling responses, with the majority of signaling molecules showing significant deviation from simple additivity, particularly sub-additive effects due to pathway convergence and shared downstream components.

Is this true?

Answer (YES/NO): NO